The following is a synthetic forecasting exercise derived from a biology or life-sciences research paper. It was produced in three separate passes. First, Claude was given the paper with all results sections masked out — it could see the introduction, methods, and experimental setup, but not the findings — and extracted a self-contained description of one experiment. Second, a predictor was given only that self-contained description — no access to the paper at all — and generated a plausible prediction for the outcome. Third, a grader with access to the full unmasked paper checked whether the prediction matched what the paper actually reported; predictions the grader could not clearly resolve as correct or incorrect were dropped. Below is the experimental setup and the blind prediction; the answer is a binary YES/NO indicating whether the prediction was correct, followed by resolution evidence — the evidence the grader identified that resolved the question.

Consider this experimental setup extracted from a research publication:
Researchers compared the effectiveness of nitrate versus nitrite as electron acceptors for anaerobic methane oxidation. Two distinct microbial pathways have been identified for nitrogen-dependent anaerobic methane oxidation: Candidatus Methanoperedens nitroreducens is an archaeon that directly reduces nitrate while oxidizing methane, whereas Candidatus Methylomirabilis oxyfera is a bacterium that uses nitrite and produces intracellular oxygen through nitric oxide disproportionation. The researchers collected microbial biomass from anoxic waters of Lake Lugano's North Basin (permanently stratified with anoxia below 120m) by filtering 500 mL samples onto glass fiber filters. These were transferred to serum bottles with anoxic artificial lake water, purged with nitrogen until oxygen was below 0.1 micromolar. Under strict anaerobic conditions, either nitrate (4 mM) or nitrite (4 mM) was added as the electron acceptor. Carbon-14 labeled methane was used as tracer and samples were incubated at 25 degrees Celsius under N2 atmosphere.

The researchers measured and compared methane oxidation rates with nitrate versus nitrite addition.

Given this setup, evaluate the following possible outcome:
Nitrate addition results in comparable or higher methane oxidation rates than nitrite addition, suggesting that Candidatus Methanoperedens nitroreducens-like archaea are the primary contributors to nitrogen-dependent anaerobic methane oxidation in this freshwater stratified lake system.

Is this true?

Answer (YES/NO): NO